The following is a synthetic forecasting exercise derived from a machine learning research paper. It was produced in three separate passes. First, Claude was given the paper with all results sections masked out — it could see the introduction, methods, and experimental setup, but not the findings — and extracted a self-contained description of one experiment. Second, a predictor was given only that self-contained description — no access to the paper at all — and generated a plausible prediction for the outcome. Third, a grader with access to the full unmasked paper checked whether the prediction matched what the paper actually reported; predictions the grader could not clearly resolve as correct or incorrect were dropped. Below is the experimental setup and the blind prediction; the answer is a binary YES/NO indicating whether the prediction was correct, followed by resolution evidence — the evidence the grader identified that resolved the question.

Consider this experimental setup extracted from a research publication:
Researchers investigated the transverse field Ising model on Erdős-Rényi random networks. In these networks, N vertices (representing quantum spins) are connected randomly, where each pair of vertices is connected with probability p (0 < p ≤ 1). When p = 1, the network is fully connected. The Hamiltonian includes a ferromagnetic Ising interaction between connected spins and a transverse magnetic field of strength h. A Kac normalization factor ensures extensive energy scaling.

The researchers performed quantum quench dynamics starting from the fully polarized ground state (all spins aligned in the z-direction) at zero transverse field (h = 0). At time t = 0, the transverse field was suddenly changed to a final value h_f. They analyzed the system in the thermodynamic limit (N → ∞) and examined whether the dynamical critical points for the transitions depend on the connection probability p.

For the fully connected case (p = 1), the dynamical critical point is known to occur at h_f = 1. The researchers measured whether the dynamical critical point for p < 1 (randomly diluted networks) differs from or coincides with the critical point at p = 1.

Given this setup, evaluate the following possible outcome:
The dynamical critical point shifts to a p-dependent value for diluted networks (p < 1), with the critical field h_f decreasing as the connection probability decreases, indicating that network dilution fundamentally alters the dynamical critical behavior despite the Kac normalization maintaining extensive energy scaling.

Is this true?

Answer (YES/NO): NO